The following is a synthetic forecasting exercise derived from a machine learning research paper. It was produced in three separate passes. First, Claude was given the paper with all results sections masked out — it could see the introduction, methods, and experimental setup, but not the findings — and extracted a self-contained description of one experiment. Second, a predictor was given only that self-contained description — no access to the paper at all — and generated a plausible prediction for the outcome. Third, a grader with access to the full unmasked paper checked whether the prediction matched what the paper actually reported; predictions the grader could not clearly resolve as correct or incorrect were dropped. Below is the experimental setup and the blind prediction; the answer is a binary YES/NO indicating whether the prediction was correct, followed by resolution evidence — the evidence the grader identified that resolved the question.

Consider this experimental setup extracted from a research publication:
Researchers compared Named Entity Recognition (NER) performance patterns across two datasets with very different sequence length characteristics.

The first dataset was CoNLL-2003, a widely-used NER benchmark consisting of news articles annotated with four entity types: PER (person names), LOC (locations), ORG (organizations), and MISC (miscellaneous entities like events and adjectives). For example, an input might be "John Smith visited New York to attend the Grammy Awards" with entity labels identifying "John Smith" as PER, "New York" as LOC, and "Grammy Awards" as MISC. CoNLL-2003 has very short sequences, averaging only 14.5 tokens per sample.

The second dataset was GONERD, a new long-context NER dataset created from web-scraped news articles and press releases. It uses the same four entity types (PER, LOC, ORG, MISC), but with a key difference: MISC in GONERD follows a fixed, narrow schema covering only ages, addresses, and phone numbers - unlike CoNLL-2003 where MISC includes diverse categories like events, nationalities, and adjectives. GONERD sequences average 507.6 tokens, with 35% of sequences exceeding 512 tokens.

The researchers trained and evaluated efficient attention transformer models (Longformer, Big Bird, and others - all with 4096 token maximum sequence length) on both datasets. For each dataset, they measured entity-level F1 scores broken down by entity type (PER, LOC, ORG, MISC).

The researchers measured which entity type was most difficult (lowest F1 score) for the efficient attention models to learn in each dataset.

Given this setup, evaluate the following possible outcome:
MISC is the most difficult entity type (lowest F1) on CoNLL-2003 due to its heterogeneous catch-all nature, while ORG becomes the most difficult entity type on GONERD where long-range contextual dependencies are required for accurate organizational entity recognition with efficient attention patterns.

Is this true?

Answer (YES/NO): NO